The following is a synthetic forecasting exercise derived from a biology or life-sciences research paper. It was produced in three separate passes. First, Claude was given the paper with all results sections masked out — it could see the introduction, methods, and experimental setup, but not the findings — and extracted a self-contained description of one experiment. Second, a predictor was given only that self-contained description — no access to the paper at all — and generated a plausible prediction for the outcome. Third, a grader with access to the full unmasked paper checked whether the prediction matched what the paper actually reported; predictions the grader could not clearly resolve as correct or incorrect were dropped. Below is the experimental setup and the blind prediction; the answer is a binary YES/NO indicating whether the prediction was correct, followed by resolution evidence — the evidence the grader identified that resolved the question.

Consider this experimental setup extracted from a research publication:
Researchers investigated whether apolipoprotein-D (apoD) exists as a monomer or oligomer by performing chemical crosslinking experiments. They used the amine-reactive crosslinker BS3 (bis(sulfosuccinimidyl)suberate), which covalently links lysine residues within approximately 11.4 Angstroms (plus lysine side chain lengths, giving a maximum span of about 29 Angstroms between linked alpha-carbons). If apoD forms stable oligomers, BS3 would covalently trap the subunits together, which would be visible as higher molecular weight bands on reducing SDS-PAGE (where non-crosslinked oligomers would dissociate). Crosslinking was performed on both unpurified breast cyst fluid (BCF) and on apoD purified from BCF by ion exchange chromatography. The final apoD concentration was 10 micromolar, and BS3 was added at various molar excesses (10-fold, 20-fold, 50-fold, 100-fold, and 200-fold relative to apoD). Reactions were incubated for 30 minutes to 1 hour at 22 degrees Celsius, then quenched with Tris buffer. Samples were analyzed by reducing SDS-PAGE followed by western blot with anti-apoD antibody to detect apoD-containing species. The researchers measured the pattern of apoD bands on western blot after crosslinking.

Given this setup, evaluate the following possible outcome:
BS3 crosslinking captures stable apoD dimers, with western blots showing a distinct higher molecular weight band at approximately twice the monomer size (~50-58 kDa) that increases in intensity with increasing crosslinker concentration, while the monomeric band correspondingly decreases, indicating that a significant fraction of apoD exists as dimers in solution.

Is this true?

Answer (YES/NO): NO